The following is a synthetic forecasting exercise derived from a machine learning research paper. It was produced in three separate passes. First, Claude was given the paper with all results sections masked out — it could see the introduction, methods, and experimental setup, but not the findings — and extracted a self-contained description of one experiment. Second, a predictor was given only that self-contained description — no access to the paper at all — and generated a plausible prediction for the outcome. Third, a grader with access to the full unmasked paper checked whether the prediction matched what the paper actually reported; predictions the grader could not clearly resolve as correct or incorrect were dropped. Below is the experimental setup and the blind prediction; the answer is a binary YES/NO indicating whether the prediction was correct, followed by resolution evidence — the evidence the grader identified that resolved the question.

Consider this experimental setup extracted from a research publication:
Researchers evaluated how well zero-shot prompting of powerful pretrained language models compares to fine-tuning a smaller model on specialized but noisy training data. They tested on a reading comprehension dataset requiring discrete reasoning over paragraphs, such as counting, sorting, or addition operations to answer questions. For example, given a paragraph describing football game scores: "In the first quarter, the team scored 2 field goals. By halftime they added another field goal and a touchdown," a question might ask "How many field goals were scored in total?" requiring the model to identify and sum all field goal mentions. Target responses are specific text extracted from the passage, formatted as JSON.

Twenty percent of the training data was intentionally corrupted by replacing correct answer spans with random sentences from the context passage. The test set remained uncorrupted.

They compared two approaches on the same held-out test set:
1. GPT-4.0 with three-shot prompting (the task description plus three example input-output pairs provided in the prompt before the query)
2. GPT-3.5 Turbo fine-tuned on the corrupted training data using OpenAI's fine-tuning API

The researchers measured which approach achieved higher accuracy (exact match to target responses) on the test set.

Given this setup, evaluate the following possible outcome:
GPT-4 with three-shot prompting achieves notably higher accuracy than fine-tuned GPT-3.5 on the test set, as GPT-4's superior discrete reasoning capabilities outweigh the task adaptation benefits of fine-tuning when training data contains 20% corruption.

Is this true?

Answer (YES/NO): NO